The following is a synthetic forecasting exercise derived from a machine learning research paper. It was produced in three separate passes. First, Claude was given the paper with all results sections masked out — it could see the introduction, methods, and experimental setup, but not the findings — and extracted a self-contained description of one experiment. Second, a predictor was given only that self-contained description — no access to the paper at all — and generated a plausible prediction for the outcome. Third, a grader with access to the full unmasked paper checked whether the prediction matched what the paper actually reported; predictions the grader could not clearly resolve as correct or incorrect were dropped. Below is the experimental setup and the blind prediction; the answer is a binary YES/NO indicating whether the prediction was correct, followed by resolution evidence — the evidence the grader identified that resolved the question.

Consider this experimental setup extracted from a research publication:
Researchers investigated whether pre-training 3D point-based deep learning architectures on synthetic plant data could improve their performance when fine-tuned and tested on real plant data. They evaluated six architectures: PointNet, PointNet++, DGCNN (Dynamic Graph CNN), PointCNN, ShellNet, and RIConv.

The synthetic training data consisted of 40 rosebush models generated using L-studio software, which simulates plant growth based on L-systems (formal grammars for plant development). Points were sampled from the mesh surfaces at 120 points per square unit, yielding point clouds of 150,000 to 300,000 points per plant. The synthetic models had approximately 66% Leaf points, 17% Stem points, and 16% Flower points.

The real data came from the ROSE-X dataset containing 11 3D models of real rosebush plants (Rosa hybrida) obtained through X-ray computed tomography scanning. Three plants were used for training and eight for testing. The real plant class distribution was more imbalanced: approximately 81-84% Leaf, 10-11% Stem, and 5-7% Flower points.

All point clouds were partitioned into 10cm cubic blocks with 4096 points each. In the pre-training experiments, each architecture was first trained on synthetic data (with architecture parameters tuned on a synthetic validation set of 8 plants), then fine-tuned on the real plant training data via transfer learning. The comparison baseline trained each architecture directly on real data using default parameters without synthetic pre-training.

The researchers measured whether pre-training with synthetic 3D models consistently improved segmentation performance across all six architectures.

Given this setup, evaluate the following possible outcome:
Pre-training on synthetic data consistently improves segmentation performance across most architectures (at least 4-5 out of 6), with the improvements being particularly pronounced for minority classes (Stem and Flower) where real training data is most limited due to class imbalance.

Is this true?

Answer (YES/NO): YES